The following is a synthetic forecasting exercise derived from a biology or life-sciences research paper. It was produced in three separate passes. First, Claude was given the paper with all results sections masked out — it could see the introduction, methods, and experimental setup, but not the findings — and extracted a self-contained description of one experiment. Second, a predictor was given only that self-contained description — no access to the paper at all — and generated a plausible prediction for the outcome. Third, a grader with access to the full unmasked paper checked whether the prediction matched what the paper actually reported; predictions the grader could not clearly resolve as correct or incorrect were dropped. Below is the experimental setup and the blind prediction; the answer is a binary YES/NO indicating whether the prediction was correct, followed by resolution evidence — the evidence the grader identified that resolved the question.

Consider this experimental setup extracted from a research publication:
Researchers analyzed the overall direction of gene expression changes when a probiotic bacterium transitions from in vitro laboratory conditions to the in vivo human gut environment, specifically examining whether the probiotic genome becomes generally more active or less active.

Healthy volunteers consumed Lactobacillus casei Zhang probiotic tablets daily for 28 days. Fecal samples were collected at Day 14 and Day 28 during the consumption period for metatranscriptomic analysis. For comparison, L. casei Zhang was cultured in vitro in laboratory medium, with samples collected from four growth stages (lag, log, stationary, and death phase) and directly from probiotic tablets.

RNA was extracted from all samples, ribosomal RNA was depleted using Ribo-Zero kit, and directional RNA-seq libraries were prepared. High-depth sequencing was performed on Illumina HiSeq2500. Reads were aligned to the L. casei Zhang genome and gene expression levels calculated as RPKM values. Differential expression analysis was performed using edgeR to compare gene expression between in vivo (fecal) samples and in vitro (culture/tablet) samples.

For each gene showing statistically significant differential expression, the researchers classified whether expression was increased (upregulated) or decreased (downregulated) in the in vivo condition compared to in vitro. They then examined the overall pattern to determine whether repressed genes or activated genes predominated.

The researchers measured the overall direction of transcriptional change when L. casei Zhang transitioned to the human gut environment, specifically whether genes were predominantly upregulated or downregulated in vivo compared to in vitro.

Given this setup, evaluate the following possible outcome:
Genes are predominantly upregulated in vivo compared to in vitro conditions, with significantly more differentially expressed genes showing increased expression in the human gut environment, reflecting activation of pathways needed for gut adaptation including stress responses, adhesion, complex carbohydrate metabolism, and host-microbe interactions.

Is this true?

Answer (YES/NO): NO